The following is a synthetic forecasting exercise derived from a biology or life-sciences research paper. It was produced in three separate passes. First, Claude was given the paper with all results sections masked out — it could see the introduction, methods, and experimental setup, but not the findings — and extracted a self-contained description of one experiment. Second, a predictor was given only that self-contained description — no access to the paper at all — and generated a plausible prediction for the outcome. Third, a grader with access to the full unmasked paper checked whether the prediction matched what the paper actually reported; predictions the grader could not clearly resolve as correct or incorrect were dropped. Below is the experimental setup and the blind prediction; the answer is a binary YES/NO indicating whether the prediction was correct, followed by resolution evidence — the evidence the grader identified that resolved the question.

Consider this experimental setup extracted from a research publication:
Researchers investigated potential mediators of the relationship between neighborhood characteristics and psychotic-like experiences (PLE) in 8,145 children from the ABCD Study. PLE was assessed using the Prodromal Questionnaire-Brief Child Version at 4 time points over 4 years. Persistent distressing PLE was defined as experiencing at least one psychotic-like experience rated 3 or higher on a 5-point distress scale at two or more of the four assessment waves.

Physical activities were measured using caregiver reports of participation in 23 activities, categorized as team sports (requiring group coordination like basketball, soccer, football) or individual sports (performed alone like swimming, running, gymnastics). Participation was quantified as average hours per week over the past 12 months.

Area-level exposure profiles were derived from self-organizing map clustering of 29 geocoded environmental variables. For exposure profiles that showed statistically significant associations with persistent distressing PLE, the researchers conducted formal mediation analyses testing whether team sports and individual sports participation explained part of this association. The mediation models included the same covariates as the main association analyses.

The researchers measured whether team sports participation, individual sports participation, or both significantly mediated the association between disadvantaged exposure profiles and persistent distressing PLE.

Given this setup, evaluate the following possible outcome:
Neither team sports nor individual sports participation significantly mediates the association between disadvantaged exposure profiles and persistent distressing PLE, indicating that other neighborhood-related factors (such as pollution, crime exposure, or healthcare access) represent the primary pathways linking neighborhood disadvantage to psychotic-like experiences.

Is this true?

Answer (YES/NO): NO